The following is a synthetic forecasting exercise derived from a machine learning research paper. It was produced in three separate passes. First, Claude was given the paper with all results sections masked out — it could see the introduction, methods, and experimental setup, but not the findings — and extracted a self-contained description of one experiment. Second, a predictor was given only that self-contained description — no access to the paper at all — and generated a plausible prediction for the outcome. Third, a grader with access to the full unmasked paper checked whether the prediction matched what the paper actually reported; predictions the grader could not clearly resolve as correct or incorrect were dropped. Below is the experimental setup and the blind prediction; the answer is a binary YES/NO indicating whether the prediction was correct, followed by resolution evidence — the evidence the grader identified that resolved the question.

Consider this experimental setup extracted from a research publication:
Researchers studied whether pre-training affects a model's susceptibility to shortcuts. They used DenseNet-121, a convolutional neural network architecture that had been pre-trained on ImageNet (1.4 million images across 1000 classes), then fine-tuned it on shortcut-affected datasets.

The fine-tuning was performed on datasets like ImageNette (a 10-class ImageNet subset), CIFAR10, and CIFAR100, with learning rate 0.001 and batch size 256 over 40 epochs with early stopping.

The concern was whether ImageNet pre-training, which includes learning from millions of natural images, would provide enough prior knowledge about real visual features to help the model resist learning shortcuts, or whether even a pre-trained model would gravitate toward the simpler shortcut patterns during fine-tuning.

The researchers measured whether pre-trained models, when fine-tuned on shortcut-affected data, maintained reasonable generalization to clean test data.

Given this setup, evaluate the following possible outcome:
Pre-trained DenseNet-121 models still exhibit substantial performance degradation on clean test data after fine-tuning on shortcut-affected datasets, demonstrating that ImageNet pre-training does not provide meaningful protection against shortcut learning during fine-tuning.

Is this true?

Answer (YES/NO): YES